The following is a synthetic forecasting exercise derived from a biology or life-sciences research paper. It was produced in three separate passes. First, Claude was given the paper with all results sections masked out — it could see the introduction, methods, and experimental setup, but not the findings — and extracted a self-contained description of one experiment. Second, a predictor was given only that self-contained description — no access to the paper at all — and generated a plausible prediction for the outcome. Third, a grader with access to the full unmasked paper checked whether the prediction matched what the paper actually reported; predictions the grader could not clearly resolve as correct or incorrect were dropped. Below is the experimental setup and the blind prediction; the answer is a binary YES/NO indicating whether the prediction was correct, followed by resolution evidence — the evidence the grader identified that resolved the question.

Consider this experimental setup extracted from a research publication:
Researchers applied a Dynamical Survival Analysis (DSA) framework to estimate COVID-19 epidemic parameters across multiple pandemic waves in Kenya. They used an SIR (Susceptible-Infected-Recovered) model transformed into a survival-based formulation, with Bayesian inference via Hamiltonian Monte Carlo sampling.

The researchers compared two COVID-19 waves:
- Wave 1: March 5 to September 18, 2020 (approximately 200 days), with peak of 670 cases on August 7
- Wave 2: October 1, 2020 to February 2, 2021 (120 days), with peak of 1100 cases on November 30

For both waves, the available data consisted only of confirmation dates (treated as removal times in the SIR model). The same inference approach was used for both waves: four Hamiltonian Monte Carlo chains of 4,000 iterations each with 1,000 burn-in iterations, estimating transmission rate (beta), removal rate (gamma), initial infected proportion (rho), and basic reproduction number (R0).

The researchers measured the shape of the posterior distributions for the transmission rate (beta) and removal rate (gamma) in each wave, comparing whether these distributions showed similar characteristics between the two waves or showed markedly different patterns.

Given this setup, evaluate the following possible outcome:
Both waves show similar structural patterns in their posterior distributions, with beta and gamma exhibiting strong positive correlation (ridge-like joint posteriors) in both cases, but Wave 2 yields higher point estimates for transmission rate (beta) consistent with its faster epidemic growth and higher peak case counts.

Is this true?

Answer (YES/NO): NO